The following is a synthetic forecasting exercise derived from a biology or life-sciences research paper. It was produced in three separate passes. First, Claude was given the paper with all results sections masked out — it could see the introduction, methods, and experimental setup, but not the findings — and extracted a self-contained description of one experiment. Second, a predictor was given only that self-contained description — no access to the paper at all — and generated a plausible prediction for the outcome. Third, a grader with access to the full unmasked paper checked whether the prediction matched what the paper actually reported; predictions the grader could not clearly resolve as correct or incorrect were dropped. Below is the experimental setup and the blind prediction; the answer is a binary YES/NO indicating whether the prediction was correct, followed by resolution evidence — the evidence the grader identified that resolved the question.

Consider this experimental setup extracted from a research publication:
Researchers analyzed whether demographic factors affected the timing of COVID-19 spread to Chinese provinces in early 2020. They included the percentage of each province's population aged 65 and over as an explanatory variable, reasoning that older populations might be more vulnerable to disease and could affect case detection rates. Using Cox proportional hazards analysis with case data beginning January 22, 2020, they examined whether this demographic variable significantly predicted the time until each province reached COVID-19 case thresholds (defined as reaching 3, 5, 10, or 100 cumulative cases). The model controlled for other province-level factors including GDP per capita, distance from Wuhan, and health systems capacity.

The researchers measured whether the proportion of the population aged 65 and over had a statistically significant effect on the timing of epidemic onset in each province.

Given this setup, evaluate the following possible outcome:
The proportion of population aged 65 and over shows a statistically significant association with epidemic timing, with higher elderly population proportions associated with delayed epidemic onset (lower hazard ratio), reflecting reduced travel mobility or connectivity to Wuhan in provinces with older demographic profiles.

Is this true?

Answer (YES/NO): NO